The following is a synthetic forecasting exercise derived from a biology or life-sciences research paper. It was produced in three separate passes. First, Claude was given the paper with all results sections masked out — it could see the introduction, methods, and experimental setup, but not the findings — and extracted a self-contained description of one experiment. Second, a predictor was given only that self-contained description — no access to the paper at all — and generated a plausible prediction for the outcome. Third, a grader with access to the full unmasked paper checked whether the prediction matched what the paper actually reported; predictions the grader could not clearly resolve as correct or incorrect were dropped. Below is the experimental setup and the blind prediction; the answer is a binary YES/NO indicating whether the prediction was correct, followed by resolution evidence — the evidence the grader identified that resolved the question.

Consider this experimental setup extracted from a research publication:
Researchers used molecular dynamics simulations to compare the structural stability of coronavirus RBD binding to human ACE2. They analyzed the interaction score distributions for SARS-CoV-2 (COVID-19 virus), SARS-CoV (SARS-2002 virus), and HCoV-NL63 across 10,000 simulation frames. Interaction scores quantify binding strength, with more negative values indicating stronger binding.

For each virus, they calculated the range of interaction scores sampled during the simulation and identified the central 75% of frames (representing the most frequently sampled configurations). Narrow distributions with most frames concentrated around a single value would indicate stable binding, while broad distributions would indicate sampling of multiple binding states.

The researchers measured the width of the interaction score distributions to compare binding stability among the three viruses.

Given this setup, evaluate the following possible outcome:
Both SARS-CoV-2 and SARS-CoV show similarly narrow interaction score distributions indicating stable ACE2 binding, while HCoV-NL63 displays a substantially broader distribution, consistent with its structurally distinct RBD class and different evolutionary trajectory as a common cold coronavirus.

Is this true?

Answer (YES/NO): NO